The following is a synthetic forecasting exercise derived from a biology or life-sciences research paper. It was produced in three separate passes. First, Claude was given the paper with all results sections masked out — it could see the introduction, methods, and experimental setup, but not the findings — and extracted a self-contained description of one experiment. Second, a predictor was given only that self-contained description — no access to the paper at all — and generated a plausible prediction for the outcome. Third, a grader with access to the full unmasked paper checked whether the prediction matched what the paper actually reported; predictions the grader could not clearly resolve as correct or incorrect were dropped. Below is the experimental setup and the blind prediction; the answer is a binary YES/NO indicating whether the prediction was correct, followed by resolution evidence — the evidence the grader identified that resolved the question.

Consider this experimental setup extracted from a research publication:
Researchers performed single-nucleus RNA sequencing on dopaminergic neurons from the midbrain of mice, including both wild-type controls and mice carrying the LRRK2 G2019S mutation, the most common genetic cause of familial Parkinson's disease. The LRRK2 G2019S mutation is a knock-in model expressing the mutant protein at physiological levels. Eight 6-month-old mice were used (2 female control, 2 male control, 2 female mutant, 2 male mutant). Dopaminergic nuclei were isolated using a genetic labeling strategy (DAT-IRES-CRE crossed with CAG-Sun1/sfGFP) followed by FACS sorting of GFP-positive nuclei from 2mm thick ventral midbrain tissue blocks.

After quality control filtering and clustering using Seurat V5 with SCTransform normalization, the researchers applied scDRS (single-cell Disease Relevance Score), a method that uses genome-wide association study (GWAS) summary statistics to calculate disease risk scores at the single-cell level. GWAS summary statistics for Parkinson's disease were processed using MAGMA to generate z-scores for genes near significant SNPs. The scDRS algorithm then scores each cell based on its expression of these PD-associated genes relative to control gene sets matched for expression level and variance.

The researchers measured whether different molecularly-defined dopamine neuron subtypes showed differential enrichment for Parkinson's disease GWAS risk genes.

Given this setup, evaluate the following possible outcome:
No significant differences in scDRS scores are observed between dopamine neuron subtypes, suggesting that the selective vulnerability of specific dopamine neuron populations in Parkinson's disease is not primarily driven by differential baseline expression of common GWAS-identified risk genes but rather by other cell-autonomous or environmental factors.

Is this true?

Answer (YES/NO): NO